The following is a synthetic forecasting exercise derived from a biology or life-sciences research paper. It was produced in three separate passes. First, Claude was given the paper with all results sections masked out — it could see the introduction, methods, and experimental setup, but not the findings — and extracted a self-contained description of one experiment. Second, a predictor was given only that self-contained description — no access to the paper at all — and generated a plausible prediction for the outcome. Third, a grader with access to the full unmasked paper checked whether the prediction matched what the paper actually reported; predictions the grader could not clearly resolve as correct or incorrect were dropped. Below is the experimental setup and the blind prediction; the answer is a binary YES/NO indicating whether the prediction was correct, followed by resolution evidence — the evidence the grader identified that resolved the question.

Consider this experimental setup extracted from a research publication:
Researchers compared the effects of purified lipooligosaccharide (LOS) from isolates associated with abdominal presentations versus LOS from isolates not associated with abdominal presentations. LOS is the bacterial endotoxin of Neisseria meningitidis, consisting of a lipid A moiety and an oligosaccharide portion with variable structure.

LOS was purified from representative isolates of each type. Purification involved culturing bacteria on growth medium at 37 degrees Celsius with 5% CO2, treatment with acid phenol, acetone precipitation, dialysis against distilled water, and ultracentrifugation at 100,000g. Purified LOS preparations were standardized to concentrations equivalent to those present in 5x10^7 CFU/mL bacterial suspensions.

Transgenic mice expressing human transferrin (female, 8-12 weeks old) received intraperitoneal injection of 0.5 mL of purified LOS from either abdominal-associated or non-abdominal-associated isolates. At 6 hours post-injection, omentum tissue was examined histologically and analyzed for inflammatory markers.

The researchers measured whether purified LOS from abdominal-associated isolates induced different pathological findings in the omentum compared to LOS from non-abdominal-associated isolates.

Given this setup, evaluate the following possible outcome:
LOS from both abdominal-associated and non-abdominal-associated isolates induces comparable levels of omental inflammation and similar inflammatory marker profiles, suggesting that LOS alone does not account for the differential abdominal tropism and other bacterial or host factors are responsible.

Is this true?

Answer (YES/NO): NO